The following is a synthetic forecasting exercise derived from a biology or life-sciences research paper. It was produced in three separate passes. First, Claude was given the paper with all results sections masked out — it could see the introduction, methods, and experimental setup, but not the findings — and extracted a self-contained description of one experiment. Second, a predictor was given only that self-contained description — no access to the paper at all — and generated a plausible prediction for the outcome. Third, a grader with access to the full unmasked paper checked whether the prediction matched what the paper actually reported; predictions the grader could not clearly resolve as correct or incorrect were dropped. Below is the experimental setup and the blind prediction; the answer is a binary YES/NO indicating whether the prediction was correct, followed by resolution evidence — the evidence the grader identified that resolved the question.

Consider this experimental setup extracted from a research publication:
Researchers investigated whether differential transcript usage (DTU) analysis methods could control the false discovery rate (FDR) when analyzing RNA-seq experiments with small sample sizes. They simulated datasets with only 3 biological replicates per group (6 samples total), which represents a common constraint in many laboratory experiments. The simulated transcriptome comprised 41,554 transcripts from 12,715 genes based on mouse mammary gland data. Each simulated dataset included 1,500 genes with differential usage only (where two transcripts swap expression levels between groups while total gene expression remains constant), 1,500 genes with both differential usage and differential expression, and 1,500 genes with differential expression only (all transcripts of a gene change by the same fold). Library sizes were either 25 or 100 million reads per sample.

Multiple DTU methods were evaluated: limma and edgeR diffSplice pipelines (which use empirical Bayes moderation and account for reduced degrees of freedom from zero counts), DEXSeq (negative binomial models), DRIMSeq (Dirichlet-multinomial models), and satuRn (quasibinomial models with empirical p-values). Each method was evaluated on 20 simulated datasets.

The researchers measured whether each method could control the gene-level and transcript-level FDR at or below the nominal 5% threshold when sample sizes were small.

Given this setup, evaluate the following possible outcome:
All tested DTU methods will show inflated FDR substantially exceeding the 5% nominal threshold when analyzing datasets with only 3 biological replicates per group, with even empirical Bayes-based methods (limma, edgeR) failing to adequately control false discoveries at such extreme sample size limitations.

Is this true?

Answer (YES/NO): NO